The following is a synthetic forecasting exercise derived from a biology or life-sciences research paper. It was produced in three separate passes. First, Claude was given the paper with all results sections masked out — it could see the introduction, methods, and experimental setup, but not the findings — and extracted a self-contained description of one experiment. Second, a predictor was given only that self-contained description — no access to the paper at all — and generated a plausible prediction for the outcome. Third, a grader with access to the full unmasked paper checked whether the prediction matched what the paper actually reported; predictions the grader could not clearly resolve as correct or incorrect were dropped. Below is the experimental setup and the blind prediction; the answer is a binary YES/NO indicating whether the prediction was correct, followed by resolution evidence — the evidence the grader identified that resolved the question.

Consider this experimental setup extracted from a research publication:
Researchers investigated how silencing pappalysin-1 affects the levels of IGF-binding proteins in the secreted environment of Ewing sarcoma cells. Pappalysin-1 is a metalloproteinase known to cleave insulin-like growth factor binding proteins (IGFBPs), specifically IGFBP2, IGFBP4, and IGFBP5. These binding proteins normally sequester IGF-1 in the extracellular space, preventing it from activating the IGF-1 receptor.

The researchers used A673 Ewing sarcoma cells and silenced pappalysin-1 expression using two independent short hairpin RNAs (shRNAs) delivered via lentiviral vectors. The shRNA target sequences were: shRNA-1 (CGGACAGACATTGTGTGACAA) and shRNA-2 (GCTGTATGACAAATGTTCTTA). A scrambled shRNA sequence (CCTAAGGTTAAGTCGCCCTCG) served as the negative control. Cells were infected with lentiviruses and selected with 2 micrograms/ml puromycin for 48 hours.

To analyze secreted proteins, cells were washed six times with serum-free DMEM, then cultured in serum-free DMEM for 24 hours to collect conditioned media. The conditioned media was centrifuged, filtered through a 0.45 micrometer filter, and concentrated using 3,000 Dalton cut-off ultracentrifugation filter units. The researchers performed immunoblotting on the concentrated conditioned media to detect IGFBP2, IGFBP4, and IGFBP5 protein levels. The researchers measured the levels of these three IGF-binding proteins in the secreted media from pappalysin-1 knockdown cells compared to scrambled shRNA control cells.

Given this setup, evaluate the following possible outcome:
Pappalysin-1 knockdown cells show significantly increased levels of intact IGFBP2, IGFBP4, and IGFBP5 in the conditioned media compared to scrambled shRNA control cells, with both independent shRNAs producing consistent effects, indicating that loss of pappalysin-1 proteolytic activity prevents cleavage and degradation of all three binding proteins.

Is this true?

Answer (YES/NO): YES